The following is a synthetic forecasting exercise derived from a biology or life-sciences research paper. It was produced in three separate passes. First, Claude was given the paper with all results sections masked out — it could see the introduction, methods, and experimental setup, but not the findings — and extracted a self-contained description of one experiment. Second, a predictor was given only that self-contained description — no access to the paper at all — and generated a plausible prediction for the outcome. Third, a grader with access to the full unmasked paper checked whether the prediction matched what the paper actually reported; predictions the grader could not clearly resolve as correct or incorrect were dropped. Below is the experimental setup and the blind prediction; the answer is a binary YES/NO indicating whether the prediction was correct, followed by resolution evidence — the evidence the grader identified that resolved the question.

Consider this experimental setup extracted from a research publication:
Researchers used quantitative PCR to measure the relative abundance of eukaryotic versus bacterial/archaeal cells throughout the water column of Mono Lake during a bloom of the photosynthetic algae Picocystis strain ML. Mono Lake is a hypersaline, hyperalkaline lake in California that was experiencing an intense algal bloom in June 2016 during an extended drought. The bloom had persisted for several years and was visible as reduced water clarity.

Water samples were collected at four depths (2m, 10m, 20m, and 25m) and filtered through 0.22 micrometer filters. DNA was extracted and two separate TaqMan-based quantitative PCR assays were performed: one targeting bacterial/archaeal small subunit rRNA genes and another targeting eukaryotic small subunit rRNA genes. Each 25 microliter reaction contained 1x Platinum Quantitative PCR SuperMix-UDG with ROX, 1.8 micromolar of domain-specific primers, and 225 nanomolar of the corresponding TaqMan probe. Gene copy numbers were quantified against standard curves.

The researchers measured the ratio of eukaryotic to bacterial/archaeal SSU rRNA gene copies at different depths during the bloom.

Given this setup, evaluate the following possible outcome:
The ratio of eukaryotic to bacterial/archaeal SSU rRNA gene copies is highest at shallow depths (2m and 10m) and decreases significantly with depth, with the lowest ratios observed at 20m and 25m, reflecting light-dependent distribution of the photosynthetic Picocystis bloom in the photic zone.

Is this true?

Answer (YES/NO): NO